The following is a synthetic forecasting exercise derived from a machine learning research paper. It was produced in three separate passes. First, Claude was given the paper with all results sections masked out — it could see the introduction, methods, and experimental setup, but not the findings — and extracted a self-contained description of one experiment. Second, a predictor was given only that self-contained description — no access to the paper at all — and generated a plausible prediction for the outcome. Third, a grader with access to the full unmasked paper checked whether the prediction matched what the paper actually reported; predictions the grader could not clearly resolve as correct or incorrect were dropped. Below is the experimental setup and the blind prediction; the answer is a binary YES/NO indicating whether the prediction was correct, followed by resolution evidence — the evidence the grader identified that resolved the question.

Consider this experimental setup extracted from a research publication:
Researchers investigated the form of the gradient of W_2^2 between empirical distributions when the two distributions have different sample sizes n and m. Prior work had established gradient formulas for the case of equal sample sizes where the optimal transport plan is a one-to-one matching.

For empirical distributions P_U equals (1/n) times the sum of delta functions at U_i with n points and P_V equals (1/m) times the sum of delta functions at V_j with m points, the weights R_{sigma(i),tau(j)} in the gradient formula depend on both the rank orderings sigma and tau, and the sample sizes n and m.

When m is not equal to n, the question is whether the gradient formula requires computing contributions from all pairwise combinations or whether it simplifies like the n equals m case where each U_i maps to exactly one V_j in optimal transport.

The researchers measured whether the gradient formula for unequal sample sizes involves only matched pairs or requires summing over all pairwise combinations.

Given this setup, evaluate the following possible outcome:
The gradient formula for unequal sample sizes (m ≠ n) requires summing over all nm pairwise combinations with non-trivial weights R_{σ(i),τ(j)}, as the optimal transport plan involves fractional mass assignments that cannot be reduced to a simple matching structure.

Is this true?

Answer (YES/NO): NO